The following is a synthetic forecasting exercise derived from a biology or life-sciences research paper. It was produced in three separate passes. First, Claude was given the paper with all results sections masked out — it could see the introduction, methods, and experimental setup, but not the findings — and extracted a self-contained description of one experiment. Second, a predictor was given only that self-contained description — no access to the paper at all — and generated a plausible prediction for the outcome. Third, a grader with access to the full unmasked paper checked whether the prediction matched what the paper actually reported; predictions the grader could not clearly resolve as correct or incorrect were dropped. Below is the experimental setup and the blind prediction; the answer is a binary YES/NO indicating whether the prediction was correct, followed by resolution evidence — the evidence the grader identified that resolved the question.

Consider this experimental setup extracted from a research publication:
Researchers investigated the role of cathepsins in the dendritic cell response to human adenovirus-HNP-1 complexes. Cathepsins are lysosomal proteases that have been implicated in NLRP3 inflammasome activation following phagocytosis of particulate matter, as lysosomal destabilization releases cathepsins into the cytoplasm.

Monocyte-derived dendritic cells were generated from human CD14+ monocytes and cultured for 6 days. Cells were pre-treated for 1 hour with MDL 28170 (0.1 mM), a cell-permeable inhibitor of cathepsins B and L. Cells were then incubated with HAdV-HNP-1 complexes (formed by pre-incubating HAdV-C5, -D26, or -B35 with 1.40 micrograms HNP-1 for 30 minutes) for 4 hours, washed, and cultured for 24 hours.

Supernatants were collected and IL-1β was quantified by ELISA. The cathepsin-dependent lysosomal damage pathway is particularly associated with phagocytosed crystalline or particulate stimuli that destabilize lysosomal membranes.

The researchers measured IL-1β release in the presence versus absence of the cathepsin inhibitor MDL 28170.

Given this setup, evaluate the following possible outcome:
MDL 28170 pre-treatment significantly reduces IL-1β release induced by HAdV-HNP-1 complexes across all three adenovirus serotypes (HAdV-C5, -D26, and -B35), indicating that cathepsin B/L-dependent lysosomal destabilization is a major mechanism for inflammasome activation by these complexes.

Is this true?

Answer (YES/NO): YES